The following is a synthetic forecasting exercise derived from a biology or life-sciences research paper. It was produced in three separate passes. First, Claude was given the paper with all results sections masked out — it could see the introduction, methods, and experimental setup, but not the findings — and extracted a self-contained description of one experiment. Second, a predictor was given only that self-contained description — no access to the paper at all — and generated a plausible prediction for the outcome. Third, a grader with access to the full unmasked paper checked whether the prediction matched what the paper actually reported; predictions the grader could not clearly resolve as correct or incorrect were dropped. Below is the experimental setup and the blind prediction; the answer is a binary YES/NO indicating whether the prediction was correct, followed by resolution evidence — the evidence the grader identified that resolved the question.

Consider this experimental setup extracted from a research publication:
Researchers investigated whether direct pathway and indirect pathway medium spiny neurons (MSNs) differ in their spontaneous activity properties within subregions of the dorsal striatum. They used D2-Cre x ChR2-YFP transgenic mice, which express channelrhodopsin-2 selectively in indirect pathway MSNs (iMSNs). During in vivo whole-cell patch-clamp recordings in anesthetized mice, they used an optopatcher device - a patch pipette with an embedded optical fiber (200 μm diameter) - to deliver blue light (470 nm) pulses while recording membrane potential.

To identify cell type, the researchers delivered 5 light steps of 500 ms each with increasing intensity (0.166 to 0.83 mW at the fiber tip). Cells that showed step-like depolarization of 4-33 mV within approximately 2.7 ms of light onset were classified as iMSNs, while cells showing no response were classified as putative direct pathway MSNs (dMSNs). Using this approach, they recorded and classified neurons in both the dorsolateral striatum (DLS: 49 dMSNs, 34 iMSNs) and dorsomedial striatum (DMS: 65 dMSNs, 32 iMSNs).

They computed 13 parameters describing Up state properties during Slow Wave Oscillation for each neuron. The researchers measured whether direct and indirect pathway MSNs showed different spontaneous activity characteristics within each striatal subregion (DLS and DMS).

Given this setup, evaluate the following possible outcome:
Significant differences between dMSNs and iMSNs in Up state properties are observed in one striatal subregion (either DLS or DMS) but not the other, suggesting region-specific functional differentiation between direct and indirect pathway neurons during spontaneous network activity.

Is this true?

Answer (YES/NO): YES